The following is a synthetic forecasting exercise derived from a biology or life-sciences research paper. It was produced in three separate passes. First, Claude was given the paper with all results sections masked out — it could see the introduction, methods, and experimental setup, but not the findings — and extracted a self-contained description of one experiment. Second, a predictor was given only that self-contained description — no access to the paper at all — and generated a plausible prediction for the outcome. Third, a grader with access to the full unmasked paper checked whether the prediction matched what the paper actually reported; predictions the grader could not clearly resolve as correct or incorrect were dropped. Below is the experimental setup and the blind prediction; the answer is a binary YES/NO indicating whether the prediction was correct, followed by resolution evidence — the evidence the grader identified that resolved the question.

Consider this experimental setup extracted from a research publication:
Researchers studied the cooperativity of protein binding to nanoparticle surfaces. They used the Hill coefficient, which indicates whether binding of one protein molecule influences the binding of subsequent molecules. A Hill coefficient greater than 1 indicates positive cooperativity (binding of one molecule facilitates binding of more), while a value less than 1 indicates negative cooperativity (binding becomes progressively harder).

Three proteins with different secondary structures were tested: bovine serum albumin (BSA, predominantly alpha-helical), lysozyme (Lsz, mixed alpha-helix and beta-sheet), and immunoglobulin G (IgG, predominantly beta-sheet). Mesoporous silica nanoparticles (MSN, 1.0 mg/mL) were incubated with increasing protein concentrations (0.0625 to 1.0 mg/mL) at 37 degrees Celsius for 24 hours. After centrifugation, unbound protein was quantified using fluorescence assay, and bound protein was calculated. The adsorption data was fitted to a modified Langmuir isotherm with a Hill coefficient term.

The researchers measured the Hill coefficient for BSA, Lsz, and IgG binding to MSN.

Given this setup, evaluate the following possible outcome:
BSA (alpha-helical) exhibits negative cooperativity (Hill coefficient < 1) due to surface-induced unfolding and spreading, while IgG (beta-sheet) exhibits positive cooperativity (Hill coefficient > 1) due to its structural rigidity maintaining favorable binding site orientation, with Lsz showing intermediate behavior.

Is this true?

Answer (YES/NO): NO